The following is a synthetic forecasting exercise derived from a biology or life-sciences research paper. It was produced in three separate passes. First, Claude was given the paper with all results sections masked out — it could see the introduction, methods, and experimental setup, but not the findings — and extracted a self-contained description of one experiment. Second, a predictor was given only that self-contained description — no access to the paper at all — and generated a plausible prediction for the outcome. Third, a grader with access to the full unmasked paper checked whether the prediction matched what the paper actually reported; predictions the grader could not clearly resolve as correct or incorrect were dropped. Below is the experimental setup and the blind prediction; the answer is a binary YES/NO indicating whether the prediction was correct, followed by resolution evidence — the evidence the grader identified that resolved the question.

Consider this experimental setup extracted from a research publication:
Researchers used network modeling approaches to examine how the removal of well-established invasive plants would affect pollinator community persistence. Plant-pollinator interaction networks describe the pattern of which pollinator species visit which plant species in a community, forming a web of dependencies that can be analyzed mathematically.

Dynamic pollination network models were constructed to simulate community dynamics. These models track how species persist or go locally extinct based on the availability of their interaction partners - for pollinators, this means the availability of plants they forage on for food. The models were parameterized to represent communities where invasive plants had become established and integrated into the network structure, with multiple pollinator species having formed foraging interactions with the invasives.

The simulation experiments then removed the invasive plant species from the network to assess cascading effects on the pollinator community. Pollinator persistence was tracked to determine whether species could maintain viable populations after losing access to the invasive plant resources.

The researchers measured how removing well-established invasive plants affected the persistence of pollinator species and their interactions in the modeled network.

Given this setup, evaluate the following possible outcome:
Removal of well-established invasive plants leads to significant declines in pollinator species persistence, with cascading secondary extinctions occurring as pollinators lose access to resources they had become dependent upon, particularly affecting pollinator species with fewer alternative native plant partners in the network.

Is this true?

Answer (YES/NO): NO